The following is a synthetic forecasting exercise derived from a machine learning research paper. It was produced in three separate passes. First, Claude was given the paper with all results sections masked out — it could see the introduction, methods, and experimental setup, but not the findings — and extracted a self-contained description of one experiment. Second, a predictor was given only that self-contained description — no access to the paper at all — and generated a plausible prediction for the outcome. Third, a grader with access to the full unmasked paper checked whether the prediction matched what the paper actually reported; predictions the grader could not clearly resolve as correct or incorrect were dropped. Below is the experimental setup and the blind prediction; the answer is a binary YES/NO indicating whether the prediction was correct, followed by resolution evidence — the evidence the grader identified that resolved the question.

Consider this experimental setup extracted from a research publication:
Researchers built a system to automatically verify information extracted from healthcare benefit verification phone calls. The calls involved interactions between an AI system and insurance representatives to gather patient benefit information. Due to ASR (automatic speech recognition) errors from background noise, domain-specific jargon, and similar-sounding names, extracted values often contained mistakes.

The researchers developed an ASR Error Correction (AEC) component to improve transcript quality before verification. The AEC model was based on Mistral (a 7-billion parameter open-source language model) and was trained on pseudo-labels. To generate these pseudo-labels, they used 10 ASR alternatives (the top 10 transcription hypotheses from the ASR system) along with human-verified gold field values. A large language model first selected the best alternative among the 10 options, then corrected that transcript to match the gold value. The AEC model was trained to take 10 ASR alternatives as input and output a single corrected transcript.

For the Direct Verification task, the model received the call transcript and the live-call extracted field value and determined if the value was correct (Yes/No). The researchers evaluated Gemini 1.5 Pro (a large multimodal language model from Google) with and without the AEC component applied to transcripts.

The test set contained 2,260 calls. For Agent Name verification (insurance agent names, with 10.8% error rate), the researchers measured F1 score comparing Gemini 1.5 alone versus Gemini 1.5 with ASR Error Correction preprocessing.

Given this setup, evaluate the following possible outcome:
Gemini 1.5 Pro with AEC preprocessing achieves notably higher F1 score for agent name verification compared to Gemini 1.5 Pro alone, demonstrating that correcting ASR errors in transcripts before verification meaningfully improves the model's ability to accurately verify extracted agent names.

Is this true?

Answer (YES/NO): NO